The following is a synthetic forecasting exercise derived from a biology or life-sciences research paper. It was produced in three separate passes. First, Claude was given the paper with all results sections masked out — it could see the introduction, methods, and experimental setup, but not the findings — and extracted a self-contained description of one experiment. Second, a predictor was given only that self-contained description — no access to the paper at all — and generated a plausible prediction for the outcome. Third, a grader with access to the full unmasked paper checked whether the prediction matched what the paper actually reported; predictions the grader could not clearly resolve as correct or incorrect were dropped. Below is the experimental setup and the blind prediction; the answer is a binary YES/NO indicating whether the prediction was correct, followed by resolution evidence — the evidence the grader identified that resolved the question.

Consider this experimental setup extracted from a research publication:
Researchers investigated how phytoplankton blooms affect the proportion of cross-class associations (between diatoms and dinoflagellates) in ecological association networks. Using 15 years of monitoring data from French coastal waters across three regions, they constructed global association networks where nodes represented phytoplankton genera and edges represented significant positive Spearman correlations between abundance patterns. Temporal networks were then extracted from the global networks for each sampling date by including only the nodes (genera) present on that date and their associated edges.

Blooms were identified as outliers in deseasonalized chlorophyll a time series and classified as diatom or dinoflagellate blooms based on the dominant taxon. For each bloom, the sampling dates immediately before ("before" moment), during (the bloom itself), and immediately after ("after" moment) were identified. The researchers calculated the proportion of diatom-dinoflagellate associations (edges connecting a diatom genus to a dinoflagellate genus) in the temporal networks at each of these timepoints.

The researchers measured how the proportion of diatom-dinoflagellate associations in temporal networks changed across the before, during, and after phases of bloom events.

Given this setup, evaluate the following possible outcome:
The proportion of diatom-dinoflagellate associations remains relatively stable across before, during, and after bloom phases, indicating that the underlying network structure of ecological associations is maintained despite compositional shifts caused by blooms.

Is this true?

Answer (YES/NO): YES